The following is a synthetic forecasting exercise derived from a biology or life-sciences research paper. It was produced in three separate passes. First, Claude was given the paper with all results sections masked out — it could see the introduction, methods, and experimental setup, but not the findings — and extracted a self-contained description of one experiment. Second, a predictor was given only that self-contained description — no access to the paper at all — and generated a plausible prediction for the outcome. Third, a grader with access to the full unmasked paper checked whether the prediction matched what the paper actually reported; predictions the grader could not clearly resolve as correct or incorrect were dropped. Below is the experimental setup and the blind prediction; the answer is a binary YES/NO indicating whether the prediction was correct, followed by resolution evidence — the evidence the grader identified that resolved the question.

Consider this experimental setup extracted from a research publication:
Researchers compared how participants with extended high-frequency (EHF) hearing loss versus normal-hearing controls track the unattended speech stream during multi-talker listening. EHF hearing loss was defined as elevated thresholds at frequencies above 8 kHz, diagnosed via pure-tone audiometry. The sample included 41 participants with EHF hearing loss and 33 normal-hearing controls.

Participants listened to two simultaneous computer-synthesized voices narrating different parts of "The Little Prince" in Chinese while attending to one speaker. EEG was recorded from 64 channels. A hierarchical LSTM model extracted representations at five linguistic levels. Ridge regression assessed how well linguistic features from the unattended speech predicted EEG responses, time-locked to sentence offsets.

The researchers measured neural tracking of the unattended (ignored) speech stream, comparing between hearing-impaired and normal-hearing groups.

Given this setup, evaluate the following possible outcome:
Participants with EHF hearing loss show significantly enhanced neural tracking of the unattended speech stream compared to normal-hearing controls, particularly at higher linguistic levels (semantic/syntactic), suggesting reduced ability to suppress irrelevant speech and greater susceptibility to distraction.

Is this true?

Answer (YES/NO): NO